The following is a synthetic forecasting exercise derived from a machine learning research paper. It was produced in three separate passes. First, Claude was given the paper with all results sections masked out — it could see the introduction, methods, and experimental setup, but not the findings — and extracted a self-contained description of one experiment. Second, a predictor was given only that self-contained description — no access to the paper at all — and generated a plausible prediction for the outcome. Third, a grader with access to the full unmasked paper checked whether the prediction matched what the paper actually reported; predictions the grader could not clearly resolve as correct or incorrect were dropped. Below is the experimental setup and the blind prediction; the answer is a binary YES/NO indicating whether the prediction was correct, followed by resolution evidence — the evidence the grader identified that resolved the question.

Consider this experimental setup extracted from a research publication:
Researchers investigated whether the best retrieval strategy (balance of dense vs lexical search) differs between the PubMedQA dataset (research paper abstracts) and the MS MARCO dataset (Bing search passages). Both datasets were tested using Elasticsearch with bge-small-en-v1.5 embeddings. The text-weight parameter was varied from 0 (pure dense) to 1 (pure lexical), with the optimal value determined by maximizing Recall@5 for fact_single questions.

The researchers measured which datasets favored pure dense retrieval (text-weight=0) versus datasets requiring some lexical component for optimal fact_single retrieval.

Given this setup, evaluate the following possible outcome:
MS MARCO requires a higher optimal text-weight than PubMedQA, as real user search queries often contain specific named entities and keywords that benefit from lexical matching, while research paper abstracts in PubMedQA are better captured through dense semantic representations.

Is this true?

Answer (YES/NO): YES